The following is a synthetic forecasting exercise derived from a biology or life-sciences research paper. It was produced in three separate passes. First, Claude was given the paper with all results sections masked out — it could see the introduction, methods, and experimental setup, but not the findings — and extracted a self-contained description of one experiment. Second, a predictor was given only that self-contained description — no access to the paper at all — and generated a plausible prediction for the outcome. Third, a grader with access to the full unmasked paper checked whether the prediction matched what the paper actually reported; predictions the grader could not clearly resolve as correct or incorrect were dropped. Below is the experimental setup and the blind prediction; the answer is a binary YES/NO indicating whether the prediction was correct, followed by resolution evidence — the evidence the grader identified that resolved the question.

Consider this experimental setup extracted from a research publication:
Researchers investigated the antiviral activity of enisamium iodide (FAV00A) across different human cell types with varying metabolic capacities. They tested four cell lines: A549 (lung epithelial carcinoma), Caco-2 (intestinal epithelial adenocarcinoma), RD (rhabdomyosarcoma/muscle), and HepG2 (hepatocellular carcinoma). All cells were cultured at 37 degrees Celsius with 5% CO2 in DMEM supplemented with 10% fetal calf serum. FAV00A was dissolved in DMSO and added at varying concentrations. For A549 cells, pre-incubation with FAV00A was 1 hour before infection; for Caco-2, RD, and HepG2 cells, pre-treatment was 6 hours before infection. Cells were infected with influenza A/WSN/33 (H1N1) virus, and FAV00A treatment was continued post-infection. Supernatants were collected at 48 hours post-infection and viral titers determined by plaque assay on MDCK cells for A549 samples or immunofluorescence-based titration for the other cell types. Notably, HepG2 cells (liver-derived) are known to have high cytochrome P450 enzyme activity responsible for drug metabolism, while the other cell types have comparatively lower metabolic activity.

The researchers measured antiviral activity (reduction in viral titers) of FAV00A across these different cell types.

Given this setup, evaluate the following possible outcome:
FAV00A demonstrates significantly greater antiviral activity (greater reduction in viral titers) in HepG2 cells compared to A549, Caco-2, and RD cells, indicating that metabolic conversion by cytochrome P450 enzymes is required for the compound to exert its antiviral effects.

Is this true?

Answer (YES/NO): NO